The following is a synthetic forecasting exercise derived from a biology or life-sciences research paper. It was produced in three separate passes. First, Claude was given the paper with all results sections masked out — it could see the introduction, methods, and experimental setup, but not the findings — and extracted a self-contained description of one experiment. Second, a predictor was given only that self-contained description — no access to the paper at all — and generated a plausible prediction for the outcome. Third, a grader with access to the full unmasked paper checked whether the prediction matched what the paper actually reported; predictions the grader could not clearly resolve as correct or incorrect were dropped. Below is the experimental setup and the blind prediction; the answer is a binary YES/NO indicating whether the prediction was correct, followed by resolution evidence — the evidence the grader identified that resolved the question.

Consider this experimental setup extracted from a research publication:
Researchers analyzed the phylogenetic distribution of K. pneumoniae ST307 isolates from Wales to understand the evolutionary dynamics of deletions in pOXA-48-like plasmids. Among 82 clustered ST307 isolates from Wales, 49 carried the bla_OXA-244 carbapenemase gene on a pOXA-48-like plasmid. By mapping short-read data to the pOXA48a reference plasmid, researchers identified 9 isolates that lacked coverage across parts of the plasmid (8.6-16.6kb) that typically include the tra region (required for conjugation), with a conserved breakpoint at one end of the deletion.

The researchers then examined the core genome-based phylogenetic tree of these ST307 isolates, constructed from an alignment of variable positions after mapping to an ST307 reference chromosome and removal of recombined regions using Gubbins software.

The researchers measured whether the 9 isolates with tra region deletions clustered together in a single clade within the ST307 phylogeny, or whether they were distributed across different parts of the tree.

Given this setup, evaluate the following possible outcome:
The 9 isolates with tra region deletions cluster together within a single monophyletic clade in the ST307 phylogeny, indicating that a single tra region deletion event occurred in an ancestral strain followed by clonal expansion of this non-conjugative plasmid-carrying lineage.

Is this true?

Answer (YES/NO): NO